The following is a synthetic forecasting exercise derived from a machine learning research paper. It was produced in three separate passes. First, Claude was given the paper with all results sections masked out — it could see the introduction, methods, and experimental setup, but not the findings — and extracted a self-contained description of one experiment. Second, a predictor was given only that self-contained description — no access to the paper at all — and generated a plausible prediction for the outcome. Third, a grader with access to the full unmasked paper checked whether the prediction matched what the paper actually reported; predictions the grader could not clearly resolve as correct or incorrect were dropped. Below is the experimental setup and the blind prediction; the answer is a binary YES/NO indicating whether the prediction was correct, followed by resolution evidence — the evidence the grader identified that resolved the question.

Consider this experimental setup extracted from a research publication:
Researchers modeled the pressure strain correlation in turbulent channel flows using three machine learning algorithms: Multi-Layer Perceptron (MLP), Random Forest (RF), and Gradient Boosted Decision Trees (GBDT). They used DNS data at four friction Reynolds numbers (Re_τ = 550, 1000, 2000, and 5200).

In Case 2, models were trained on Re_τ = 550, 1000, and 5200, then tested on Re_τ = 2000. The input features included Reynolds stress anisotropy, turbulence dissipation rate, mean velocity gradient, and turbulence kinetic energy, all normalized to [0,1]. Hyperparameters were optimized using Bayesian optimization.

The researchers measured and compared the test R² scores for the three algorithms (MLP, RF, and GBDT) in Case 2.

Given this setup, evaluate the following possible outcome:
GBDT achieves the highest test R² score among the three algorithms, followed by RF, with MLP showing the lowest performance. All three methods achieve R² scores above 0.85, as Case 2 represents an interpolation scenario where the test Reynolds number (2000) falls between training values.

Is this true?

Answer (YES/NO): NO